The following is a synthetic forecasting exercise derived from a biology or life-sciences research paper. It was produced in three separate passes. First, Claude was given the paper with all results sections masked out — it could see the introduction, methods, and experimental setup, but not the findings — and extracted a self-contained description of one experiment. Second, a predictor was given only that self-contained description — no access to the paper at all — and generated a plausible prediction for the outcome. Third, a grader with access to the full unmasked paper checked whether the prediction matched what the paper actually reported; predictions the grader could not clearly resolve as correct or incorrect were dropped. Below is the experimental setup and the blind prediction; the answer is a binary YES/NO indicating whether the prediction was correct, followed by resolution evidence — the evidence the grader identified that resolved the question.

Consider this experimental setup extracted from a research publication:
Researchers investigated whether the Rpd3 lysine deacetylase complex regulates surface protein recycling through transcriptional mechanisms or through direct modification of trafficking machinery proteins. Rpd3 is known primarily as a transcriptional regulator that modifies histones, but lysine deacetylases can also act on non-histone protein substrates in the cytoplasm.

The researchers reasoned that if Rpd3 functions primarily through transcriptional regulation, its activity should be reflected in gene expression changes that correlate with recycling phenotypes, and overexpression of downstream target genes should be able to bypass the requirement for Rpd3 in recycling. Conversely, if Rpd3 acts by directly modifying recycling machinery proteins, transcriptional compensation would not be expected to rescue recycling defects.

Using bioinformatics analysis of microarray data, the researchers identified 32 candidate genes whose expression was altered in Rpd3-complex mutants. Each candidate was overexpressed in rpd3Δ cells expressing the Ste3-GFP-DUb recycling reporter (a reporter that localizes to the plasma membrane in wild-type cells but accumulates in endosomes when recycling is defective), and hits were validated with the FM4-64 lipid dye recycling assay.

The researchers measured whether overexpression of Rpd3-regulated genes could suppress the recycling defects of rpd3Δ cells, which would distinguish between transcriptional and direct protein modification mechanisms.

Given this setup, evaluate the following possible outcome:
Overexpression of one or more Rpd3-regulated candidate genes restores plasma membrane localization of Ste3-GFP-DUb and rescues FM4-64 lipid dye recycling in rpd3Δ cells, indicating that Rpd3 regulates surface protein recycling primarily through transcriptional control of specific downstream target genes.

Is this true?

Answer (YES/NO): YES